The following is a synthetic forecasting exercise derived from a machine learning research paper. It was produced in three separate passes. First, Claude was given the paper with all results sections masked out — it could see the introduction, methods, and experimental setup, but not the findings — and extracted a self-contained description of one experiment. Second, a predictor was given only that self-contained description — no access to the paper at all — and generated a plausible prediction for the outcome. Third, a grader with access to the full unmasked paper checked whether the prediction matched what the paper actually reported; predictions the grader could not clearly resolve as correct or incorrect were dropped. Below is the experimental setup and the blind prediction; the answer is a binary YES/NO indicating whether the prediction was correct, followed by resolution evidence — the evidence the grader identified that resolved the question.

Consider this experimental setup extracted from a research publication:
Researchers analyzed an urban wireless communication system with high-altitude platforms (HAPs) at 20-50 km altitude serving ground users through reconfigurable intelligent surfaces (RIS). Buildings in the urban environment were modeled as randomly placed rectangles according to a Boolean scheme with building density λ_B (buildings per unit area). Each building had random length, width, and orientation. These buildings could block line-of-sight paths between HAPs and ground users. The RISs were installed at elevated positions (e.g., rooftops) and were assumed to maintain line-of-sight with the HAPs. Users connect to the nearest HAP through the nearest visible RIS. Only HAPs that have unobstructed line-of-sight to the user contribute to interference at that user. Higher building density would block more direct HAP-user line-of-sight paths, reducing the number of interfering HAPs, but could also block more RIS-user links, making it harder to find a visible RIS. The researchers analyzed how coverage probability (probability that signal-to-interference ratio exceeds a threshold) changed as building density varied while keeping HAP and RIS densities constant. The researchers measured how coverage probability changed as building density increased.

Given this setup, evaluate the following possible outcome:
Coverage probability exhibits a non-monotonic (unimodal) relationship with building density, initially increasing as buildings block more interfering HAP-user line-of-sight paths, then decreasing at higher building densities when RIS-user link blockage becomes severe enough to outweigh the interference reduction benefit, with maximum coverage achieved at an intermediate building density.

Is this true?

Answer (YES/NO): NO